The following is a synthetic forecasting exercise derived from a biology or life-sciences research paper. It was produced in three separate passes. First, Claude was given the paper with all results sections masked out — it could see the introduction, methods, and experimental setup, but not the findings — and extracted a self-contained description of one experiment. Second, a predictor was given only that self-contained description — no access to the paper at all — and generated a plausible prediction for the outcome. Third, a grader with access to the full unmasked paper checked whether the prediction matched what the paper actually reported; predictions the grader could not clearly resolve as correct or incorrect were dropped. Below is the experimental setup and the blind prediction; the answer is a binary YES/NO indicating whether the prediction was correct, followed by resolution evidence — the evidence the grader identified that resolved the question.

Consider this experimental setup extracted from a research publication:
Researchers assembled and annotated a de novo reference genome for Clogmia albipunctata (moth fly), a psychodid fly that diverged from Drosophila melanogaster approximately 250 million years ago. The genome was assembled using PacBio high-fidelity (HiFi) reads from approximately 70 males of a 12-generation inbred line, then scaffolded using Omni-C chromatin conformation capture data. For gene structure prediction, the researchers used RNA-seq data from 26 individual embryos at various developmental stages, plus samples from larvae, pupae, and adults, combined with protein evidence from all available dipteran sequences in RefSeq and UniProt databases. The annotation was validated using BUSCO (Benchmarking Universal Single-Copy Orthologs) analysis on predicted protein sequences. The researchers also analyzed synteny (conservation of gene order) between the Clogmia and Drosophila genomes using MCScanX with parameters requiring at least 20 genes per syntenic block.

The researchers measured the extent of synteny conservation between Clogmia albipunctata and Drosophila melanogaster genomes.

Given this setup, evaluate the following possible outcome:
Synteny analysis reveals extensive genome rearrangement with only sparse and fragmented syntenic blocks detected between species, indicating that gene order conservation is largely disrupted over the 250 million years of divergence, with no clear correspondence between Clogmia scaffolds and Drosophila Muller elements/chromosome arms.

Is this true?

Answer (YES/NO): YES